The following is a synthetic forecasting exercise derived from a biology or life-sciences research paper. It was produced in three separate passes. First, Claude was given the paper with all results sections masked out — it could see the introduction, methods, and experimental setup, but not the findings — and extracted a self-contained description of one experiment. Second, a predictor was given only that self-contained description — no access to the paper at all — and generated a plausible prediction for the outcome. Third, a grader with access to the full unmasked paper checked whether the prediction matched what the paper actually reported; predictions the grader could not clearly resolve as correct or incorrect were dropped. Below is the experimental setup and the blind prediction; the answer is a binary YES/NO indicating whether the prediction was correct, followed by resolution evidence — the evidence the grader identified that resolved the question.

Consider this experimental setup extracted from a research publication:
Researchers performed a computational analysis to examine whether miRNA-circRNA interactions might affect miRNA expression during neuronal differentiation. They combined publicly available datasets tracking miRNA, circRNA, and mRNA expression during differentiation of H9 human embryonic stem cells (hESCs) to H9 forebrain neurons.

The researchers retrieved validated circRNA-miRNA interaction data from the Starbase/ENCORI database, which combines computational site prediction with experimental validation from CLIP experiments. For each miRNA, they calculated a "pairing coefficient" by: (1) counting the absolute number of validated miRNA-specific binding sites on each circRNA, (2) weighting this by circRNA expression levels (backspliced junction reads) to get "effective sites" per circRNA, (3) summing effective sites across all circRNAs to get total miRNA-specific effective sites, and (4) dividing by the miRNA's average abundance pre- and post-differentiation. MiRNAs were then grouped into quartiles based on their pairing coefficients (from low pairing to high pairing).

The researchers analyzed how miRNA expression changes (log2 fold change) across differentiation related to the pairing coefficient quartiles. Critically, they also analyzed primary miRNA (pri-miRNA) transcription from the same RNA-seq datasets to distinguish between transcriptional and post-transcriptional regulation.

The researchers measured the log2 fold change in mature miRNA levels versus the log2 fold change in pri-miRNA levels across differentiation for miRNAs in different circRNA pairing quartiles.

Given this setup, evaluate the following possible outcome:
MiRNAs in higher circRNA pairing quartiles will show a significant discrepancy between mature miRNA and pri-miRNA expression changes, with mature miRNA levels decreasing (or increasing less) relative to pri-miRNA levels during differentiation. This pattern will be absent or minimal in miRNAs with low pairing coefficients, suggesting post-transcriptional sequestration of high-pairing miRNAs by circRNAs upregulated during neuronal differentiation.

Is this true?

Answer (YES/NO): NO